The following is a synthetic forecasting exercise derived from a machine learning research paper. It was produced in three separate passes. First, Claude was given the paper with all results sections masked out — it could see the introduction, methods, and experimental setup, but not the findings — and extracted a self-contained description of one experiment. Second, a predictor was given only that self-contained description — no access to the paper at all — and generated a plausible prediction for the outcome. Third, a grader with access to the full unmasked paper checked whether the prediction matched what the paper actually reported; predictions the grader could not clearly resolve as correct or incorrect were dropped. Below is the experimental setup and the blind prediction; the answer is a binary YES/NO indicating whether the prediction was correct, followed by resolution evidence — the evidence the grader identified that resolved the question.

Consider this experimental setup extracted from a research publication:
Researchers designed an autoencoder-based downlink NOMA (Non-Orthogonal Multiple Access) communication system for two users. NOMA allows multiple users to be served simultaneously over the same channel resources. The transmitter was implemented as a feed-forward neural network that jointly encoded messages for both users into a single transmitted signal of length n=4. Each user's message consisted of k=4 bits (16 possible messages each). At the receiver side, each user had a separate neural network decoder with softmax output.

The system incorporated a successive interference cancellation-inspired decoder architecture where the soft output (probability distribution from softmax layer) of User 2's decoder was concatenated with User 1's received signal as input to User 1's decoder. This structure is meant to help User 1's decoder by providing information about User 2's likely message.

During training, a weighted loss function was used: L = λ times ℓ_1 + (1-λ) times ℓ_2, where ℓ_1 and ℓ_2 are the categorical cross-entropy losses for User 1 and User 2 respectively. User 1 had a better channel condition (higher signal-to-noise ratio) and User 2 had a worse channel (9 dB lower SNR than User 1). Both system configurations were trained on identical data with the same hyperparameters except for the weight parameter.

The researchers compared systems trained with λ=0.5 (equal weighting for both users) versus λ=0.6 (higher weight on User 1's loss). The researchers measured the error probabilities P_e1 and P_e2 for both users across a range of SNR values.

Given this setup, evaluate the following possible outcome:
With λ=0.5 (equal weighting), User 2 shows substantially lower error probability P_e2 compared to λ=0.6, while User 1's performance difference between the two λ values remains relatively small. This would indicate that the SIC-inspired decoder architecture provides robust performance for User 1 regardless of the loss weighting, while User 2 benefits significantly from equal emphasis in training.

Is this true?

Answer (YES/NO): NO